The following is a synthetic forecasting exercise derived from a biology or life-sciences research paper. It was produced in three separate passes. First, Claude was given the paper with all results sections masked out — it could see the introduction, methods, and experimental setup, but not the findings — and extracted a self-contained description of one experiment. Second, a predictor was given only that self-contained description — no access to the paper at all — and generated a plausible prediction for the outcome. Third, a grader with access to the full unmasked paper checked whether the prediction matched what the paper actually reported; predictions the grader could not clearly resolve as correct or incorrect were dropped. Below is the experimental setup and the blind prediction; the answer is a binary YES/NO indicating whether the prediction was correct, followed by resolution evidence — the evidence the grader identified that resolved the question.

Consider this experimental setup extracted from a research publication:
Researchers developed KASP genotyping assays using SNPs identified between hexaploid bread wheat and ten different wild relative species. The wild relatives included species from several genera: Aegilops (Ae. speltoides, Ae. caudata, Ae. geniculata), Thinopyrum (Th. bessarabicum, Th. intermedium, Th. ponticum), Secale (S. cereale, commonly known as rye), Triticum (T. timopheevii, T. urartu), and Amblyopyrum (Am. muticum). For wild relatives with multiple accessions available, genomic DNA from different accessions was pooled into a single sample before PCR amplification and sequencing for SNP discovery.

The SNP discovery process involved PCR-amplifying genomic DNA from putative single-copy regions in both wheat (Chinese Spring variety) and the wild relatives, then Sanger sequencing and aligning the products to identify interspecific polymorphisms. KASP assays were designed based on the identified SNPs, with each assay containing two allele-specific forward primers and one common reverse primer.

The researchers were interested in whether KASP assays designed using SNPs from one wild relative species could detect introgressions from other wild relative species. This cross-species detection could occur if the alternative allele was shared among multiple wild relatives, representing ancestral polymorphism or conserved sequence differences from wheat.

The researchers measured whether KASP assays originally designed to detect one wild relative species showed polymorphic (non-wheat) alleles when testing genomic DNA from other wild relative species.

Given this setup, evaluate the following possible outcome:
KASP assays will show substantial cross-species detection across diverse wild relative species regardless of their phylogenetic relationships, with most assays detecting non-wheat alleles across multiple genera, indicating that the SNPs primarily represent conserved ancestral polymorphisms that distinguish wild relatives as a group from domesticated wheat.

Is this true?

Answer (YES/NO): NO